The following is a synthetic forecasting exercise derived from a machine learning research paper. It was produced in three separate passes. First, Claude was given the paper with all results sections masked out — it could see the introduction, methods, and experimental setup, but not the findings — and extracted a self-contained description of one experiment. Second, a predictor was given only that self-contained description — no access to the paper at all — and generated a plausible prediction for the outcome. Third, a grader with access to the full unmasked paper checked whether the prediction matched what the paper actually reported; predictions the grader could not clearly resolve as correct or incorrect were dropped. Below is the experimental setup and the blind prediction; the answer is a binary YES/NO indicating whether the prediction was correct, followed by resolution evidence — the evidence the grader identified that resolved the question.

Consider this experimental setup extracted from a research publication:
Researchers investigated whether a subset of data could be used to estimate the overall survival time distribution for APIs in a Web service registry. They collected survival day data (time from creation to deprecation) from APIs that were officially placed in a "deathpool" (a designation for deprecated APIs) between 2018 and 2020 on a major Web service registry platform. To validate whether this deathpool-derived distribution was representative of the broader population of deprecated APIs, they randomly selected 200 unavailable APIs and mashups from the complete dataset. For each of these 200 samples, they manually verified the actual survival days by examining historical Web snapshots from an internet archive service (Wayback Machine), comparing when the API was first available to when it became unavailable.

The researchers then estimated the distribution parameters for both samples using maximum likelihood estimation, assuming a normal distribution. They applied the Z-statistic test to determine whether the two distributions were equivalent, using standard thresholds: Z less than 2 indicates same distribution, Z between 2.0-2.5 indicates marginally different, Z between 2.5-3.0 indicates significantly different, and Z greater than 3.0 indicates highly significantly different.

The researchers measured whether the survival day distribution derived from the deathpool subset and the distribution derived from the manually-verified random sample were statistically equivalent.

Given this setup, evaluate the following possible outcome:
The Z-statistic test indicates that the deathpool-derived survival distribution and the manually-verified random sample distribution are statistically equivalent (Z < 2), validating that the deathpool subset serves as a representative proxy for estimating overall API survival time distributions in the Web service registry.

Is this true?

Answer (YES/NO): YES